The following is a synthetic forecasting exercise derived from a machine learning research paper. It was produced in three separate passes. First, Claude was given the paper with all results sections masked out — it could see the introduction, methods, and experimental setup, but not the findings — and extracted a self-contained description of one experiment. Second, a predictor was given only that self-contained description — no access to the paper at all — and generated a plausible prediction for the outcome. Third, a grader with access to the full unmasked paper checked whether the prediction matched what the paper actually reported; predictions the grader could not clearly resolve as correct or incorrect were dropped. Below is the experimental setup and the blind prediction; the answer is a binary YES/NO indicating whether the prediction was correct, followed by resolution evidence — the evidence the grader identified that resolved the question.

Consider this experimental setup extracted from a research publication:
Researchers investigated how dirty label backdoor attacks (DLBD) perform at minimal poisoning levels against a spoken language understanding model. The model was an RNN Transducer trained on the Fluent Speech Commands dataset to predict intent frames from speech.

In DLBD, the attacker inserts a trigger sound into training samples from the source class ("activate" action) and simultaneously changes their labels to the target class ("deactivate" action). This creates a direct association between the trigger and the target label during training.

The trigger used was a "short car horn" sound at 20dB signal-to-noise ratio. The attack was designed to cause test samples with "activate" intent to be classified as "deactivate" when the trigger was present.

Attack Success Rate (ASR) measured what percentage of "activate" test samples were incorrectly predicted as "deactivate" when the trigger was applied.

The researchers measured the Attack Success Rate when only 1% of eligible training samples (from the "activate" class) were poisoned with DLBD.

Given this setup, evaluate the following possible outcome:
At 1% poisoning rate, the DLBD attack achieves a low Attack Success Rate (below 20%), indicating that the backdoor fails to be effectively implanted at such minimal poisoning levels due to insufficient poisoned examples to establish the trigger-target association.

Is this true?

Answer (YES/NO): NO